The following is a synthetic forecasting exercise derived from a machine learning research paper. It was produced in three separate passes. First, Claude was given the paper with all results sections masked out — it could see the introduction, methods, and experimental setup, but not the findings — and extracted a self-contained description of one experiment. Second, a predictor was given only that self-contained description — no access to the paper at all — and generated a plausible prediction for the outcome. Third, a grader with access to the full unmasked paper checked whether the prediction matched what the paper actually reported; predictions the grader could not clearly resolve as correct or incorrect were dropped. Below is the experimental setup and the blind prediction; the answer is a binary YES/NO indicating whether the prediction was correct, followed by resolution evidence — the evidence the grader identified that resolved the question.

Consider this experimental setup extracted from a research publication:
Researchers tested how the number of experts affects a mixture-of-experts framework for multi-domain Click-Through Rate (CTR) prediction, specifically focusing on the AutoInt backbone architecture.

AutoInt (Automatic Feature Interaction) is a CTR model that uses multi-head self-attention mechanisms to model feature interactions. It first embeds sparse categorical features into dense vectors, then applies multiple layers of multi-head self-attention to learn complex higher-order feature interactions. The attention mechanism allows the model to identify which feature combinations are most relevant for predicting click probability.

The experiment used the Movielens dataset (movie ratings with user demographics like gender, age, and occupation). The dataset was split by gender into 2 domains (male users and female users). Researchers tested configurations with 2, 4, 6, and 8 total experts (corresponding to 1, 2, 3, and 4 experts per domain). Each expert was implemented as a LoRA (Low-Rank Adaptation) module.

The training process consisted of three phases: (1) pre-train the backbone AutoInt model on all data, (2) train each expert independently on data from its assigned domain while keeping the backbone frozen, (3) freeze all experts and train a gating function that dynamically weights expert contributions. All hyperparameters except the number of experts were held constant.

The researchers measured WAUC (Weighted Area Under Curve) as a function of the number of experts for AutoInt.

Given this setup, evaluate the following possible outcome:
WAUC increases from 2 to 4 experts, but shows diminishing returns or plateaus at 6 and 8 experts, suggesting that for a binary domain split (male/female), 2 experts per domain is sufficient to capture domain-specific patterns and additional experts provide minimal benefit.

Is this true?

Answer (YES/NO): NO